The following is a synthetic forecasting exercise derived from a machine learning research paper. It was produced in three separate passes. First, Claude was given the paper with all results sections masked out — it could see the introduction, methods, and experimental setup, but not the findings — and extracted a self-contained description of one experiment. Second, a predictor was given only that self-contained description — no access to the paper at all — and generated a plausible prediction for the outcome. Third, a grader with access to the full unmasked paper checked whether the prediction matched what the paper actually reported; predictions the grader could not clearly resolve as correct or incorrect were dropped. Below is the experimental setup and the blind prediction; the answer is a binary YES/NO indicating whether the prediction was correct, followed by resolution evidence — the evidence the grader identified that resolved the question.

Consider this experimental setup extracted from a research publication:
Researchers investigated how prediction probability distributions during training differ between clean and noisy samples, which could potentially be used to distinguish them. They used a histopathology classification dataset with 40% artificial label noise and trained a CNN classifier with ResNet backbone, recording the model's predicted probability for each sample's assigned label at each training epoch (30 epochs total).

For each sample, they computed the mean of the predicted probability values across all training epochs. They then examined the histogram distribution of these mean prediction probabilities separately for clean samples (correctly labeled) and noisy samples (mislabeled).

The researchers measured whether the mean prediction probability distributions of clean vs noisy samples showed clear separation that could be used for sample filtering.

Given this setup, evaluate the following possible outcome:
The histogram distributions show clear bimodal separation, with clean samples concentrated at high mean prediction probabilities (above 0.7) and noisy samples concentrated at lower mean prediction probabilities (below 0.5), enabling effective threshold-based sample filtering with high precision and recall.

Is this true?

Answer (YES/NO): NO